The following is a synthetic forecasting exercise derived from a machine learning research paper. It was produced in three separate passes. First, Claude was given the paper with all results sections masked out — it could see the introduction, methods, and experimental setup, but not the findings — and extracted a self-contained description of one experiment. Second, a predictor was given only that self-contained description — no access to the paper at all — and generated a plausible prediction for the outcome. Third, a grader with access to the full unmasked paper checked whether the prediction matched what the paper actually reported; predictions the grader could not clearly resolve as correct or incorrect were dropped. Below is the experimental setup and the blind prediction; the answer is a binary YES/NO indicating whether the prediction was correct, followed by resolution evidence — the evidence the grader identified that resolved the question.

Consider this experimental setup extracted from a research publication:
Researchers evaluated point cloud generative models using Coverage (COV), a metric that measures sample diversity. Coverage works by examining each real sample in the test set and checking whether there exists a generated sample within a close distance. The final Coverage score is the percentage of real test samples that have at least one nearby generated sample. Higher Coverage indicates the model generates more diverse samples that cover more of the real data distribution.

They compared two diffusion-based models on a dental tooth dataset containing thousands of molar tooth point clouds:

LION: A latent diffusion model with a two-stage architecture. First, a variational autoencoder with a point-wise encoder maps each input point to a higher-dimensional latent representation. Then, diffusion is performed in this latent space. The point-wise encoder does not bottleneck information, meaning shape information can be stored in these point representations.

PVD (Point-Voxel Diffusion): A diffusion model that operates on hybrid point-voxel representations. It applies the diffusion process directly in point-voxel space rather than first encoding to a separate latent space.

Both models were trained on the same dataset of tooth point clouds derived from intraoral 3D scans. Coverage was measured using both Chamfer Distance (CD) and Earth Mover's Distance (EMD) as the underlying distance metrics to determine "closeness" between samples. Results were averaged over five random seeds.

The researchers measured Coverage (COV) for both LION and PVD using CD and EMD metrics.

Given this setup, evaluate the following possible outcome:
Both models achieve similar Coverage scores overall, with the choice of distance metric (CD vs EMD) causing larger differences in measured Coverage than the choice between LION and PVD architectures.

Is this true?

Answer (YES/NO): NO